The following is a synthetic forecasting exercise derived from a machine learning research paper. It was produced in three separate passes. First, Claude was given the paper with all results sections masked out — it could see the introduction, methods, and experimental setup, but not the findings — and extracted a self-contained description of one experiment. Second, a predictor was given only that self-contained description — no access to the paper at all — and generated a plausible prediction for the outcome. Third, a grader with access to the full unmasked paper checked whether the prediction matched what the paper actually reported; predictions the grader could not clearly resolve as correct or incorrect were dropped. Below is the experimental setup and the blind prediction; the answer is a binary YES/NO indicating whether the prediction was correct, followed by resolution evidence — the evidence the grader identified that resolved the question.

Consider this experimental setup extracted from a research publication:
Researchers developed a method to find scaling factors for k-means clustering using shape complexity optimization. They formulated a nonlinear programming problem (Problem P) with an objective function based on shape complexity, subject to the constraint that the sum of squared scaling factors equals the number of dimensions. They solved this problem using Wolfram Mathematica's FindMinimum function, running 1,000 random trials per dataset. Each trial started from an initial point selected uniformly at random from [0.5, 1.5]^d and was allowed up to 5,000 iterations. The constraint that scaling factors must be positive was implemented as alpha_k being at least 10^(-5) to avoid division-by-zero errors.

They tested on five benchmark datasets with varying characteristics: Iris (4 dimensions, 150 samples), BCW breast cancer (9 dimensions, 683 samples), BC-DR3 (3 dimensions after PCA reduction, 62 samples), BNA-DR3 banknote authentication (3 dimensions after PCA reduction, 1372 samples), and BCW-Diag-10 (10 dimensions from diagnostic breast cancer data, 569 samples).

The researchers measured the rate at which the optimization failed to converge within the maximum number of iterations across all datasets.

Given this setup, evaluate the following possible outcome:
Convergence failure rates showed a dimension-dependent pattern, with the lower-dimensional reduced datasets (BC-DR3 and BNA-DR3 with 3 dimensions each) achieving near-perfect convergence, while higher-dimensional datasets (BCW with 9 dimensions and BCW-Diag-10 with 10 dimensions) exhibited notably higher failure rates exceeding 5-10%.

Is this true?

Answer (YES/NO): NO